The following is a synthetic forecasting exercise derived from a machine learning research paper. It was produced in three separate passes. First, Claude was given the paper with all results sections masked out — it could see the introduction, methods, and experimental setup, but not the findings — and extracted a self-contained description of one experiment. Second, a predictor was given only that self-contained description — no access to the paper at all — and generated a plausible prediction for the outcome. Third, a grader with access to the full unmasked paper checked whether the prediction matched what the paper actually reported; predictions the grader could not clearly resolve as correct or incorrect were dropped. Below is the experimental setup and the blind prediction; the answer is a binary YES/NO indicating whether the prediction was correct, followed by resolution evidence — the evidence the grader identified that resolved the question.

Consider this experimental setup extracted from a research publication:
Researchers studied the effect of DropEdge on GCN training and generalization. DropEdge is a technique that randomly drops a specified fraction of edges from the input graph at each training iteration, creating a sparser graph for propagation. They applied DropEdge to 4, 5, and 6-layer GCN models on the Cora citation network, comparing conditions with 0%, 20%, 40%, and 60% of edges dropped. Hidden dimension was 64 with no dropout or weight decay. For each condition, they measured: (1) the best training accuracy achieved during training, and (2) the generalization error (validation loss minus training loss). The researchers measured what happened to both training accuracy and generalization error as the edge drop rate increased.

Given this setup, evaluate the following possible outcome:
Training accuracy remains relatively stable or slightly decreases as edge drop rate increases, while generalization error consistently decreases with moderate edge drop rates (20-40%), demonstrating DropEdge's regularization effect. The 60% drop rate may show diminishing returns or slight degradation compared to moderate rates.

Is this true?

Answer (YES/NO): YES